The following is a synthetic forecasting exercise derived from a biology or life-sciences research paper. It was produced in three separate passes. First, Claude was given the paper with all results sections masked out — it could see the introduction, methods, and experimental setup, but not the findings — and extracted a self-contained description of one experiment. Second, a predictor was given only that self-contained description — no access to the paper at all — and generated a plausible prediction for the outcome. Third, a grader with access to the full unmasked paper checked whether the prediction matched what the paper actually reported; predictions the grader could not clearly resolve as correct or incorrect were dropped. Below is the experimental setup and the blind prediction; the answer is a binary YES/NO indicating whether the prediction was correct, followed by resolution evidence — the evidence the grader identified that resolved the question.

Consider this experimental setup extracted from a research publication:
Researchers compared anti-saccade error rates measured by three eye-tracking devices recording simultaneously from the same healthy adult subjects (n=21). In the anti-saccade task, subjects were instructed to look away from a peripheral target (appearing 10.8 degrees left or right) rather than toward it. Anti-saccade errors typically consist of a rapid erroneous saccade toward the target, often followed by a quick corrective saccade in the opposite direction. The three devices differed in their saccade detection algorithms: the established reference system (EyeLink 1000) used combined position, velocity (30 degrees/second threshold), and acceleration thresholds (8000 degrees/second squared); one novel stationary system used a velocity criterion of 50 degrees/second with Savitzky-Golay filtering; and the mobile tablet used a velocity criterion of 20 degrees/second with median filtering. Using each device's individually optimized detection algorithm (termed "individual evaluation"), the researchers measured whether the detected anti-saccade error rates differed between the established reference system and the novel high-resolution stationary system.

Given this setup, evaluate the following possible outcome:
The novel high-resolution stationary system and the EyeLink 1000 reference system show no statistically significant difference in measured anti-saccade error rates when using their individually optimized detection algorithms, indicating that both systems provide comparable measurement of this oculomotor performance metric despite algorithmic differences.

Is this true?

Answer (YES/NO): YES